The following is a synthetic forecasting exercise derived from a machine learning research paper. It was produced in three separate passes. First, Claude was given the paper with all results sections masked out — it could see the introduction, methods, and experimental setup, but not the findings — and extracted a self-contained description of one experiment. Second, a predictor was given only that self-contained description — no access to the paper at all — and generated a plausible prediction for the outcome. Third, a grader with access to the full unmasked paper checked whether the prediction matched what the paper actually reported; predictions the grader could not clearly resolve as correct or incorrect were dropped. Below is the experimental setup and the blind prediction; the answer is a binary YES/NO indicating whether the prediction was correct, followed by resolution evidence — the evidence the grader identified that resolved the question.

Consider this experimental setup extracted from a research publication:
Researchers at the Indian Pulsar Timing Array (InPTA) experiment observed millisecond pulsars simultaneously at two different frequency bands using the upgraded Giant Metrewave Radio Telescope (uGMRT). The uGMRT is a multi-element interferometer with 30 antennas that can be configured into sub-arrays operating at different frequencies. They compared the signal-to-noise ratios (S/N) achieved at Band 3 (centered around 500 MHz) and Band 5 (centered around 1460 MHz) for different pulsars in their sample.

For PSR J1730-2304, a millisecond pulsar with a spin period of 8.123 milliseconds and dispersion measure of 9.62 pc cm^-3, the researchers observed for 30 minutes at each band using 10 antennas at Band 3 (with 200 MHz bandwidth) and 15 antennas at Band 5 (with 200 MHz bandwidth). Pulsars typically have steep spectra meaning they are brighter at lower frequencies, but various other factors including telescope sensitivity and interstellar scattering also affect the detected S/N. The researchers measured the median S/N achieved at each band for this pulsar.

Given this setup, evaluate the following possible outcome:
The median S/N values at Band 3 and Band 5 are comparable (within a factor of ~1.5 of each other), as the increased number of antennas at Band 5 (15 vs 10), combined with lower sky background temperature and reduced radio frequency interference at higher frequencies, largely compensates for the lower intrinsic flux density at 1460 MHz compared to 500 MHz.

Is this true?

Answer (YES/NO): YES